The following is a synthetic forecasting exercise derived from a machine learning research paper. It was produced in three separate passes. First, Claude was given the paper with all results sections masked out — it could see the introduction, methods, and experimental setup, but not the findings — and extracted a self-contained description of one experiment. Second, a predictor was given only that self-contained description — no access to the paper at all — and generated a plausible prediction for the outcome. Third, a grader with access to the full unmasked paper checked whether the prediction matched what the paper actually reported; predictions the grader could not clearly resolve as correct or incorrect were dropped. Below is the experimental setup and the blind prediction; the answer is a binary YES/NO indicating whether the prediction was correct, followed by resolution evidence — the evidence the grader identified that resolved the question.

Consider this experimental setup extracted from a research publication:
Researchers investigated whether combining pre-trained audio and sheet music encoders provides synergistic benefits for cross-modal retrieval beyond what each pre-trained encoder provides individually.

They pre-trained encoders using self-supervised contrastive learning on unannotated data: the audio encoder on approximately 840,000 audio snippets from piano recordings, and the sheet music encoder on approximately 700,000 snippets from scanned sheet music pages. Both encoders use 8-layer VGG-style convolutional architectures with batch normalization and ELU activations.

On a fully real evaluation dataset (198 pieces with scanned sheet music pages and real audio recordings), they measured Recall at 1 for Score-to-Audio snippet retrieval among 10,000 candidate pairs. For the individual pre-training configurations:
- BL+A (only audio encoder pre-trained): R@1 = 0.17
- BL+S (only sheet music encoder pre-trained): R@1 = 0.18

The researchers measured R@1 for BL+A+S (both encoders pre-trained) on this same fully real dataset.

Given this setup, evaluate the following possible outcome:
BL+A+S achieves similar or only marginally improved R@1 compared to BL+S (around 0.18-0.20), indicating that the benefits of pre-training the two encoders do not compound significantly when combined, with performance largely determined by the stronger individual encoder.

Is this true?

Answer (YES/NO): YES